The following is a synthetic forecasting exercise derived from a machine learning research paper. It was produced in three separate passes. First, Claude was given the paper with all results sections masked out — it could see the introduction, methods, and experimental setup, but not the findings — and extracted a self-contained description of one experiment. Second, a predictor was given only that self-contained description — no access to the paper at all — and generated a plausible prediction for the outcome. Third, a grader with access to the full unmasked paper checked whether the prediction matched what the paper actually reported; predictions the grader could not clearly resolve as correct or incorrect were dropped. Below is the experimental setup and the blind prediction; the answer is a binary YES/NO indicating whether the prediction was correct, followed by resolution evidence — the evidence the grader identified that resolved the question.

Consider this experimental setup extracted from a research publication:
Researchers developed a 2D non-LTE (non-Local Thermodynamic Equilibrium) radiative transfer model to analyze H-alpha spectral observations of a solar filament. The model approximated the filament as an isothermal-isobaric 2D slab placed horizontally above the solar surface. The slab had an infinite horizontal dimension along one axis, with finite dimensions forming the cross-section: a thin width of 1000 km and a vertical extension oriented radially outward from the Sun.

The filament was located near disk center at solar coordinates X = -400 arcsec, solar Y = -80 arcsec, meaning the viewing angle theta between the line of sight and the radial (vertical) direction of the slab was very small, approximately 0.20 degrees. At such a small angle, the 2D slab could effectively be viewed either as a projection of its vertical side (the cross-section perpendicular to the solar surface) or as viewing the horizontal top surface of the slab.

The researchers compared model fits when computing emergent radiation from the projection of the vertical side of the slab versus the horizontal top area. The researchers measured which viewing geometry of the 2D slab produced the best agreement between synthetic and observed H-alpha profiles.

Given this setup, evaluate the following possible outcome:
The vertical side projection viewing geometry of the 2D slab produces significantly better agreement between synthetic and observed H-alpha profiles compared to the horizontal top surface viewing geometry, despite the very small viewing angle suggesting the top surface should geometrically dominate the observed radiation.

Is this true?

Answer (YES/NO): YES